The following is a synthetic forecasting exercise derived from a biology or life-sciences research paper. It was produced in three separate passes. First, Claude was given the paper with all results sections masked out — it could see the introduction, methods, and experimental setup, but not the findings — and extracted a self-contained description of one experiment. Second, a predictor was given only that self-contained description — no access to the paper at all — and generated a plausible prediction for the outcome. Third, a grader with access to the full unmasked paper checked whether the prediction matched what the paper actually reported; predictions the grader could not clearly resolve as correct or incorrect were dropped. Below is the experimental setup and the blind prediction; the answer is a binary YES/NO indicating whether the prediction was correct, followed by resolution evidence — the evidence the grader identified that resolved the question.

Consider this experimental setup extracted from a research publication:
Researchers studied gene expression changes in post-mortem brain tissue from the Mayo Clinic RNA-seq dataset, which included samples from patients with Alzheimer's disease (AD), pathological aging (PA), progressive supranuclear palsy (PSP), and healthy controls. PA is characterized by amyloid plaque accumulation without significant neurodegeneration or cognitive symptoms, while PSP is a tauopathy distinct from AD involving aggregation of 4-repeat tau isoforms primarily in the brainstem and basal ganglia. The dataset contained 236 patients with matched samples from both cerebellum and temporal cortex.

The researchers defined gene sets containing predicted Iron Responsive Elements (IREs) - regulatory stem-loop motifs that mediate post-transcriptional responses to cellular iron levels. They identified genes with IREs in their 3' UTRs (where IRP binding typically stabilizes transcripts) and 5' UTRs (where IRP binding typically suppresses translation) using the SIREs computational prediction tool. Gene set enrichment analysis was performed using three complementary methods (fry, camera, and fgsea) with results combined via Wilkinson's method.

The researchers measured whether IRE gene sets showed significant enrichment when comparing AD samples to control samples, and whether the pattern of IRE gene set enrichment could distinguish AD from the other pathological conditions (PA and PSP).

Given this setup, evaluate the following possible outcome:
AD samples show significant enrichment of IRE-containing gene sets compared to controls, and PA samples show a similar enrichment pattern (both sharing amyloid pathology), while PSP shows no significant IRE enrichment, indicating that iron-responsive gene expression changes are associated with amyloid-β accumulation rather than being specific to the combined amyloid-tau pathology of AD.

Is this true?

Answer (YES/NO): NO